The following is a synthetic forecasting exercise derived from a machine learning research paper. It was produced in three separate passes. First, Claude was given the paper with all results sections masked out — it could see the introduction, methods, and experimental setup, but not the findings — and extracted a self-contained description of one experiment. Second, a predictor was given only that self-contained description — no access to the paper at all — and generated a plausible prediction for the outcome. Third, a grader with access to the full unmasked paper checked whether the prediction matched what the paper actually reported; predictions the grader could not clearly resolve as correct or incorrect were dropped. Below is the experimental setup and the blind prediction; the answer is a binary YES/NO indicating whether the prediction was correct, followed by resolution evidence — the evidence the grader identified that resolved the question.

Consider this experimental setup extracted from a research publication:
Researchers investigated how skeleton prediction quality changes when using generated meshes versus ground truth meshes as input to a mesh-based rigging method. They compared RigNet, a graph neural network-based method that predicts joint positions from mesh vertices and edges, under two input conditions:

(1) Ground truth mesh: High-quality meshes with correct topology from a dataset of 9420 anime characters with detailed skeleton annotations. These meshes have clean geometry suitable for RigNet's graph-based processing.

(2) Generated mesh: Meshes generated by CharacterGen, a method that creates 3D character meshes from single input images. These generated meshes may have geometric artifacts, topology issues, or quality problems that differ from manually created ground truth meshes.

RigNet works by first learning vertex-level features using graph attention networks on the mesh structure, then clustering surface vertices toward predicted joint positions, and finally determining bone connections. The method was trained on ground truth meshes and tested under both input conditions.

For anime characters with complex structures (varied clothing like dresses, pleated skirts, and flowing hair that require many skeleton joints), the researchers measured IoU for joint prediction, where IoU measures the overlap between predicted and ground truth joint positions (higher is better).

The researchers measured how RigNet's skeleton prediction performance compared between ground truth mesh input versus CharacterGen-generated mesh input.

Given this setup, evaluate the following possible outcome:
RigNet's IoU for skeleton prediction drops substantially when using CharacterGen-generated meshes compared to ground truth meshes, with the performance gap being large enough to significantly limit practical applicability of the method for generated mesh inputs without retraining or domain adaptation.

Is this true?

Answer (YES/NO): YES